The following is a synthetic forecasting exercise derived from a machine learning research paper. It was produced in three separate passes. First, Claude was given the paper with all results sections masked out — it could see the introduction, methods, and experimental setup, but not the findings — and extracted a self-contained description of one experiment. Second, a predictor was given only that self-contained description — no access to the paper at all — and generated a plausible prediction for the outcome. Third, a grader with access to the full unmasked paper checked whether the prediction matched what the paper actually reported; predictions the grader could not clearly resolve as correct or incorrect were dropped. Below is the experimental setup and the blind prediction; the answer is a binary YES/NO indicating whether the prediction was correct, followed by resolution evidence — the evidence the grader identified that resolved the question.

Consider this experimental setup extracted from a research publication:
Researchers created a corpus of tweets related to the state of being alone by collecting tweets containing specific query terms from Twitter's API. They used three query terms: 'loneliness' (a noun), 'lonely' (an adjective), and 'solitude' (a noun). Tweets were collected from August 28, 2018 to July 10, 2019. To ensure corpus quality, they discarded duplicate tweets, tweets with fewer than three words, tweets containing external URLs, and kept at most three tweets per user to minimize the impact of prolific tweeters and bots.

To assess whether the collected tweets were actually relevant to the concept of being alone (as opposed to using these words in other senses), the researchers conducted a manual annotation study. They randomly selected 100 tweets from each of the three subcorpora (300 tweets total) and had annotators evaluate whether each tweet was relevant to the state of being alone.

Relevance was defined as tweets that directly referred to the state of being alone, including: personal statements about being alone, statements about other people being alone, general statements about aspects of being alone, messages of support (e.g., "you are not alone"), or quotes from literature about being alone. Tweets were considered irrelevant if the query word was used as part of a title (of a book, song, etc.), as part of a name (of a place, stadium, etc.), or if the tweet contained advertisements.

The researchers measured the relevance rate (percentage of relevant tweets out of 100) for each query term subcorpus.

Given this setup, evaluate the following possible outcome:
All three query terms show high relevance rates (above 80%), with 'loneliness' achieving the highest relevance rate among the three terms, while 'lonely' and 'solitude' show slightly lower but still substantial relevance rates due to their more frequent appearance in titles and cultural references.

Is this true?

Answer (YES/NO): NO